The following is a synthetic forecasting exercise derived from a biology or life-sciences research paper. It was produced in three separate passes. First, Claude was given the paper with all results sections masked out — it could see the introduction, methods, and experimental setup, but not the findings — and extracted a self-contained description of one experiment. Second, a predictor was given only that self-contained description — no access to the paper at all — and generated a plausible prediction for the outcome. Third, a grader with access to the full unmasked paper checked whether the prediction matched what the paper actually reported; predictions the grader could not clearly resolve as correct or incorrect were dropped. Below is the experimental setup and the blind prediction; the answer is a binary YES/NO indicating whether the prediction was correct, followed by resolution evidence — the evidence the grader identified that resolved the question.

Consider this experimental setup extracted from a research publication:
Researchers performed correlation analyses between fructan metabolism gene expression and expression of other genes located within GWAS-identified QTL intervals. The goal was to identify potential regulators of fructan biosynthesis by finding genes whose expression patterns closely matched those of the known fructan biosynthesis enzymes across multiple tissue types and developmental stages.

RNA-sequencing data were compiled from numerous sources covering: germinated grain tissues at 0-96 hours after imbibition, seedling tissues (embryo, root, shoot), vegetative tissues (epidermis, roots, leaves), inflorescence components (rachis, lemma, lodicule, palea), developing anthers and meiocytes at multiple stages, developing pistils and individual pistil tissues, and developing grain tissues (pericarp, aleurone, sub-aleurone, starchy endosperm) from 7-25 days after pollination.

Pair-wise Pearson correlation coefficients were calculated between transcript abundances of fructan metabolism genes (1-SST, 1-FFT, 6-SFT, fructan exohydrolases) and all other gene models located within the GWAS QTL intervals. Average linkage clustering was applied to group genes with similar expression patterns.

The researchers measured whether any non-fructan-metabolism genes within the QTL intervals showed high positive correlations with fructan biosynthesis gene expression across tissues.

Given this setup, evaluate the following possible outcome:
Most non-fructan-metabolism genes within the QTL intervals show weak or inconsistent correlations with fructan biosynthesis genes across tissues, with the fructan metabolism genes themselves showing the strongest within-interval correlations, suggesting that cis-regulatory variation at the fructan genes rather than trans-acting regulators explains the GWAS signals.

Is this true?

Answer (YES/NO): NO